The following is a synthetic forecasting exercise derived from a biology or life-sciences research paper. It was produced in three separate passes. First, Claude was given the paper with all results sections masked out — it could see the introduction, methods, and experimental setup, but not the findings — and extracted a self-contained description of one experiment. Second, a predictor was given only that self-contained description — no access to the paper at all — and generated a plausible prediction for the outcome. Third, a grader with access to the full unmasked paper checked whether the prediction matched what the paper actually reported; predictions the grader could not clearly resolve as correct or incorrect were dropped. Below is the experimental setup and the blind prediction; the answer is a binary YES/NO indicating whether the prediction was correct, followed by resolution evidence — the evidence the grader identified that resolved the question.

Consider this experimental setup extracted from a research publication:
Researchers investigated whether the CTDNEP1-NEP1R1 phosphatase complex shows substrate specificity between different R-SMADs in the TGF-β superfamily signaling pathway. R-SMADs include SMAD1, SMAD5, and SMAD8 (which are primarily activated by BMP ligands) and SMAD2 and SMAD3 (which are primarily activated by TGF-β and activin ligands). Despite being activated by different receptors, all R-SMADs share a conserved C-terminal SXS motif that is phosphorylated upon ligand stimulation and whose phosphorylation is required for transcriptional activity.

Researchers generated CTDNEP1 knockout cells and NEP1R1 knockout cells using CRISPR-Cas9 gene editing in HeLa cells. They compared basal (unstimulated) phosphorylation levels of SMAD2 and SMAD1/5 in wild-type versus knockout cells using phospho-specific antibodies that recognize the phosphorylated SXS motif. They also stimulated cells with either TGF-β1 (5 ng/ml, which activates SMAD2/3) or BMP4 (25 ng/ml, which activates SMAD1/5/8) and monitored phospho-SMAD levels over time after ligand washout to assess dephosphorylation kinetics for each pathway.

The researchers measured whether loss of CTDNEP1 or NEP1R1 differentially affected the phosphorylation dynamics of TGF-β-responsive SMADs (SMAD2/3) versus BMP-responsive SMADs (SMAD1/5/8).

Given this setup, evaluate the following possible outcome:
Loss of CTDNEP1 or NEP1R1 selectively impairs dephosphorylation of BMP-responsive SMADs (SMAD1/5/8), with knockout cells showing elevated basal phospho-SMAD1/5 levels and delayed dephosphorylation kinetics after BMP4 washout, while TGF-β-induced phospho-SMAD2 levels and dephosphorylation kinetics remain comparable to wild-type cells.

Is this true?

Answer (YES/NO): NO